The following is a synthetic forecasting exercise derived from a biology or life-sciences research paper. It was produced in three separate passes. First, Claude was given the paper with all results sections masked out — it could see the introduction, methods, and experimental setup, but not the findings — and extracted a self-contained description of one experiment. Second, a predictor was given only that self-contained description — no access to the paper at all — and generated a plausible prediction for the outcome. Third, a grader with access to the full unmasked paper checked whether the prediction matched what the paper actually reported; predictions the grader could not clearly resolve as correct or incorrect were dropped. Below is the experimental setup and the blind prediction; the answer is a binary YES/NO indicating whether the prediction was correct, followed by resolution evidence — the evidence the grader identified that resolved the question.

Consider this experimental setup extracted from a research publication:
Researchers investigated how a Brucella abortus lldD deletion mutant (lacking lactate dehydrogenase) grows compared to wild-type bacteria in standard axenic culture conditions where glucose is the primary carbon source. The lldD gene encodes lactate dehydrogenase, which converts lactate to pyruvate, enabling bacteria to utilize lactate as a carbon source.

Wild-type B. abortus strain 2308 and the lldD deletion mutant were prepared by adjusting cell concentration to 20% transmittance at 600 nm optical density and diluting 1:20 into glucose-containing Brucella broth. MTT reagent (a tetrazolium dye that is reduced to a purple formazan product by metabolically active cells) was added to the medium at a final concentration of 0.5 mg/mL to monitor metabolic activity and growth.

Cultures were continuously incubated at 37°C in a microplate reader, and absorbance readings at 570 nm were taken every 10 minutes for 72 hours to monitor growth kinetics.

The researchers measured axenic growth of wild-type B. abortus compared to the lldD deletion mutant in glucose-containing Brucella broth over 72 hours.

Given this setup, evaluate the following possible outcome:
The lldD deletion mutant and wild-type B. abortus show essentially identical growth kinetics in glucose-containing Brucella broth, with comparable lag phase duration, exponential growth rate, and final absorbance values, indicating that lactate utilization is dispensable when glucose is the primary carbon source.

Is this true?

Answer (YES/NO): YES